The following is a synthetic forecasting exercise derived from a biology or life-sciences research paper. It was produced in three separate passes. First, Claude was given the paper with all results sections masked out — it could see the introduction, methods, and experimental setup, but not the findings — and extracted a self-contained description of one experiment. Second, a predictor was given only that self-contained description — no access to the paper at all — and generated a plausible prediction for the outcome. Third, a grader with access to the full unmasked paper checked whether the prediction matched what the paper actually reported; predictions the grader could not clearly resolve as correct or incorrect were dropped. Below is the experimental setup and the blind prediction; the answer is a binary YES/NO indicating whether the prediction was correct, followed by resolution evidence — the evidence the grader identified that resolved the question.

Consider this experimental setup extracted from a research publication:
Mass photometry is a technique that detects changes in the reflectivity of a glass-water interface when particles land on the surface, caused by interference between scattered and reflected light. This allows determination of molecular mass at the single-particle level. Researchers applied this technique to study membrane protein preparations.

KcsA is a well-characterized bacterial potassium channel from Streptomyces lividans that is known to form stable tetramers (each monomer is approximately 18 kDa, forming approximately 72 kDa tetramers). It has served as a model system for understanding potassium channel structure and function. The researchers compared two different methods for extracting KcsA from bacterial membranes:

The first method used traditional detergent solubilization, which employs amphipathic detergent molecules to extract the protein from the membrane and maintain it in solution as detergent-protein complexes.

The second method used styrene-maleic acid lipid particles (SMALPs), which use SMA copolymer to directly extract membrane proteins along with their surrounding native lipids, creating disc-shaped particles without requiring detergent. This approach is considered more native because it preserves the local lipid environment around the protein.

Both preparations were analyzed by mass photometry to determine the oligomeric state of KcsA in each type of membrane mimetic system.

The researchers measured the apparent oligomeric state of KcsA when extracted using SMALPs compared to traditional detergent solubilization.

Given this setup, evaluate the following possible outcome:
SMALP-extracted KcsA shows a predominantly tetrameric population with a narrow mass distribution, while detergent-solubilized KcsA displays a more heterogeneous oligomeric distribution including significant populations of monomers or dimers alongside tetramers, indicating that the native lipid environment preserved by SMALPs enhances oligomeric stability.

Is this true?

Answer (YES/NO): NO